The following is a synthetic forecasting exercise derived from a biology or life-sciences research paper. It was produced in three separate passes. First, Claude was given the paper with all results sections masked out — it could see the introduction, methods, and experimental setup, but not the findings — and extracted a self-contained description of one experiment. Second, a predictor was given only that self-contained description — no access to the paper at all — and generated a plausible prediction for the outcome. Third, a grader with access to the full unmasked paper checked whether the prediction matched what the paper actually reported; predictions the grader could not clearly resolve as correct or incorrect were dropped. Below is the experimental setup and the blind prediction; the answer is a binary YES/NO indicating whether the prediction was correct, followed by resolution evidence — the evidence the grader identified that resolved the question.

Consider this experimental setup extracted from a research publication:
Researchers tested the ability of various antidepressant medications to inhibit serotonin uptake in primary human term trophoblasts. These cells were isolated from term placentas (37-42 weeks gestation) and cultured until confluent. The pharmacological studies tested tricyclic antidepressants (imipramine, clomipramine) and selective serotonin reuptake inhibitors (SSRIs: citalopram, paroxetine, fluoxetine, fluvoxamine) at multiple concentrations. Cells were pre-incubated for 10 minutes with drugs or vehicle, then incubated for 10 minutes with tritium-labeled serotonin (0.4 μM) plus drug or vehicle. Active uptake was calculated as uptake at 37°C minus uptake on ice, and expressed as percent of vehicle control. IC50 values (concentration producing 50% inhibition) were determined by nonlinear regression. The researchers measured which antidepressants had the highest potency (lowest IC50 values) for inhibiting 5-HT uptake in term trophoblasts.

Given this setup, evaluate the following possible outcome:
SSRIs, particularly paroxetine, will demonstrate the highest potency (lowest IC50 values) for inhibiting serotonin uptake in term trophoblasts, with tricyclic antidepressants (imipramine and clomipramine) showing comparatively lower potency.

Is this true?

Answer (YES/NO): YES